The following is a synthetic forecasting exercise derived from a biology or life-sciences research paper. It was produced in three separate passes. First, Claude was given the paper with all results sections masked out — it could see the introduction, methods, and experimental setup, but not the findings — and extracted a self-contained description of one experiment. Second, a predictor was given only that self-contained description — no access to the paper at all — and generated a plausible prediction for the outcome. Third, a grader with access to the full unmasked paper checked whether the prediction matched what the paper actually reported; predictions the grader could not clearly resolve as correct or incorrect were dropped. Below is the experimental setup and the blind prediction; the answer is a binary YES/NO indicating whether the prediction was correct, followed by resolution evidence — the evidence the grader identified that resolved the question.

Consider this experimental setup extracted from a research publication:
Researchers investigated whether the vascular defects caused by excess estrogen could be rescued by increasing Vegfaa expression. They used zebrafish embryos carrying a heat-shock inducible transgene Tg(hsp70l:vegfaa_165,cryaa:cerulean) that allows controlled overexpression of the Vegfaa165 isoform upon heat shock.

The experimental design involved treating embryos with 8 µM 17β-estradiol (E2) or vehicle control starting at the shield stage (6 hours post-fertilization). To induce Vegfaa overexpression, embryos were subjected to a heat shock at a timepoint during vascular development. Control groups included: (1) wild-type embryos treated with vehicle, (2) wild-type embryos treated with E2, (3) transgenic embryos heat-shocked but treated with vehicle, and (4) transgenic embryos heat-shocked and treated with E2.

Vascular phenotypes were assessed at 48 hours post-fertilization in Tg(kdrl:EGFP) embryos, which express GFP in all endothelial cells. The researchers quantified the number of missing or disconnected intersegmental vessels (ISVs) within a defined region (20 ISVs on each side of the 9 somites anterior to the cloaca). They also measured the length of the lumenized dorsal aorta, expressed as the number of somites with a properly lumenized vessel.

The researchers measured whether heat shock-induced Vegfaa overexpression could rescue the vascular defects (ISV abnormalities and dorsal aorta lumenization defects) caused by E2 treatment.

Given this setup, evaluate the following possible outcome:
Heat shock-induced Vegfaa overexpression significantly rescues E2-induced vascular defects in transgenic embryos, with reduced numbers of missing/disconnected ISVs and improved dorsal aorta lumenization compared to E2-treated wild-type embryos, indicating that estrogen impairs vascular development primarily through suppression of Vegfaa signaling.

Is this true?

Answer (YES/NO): NO